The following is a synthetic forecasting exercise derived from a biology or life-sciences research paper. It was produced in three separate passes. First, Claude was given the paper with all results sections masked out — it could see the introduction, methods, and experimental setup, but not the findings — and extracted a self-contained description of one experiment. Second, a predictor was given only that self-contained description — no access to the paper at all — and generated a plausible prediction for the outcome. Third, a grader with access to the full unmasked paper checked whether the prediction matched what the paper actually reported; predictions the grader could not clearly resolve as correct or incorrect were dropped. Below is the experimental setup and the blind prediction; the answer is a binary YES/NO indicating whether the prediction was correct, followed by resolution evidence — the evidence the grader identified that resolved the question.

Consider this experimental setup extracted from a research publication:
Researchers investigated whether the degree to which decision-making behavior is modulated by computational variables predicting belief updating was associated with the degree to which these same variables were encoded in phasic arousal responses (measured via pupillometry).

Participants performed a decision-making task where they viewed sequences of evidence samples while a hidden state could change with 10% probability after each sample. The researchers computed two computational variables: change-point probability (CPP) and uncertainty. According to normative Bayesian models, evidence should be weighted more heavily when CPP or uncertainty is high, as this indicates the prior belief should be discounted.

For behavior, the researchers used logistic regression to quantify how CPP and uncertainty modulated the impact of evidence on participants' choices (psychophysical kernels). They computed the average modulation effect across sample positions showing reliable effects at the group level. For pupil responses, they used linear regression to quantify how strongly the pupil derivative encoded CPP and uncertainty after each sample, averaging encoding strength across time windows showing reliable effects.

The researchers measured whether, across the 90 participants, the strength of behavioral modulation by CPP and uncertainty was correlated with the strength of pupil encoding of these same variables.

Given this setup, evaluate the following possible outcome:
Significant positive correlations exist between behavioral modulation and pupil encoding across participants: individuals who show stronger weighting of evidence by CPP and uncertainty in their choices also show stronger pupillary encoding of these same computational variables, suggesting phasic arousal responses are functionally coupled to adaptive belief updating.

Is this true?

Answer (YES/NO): YES